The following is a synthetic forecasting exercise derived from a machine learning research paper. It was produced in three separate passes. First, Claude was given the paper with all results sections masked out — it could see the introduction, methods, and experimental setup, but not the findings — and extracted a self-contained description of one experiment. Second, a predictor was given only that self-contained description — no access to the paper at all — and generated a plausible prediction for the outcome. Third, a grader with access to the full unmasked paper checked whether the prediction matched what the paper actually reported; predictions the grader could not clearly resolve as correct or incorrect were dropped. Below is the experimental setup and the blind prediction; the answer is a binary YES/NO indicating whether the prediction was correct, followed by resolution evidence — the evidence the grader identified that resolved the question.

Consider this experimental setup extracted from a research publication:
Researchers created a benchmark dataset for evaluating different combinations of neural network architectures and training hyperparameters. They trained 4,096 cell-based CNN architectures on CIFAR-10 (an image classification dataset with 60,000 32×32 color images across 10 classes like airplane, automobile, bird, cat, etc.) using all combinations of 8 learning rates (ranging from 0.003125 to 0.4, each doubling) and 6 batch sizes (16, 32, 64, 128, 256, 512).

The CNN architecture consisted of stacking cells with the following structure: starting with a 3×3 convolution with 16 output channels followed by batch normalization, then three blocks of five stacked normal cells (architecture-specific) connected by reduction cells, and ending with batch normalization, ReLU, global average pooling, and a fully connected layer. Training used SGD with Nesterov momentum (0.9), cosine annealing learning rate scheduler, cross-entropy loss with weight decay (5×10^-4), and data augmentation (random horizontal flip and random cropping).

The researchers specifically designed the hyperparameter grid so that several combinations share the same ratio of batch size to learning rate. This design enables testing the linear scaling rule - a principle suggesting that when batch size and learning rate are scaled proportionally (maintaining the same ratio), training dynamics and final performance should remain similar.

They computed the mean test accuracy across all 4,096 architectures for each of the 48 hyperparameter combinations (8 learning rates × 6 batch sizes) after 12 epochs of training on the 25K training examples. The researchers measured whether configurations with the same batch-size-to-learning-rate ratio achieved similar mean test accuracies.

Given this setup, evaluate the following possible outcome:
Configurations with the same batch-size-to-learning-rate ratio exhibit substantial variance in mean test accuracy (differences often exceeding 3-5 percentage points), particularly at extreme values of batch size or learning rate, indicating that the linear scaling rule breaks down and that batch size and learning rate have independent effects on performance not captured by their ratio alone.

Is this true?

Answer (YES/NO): NO